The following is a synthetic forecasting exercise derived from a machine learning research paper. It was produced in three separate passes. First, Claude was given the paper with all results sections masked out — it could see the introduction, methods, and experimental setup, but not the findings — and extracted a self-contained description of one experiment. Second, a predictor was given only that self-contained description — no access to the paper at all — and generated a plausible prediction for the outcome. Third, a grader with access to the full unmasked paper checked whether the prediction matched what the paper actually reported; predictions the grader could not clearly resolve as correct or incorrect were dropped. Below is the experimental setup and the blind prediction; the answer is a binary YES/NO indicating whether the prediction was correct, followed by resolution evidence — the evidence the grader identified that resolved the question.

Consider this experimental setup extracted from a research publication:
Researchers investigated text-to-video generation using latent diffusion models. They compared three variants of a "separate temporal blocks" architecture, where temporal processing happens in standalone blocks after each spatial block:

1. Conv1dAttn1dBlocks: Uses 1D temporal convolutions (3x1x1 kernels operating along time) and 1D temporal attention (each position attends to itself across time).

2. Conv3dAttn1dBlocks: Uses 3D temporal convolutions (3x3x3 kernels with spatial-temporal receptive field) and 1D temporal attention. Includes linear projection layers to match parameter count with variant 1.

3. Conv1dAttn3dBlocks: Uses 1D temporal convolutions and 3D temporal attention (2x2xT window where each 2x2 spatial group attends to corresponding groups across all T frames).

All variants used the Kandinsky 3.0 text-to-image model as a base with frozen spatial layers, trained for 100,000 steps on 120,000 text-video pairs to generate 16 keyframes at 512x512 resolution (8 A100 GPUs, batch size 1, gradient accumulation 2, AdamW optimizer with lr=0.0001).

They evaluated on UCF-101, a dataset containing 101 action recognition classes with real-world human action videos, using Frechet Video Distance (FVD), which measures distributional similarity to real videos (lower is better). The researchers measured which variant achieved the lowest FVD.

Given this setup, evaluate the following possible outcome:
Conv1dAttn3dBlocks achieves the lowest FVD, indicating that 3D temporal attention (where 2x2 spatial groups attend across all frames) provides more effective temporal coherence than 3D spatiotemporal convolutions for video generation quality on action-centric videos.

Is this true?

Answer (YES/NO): NO